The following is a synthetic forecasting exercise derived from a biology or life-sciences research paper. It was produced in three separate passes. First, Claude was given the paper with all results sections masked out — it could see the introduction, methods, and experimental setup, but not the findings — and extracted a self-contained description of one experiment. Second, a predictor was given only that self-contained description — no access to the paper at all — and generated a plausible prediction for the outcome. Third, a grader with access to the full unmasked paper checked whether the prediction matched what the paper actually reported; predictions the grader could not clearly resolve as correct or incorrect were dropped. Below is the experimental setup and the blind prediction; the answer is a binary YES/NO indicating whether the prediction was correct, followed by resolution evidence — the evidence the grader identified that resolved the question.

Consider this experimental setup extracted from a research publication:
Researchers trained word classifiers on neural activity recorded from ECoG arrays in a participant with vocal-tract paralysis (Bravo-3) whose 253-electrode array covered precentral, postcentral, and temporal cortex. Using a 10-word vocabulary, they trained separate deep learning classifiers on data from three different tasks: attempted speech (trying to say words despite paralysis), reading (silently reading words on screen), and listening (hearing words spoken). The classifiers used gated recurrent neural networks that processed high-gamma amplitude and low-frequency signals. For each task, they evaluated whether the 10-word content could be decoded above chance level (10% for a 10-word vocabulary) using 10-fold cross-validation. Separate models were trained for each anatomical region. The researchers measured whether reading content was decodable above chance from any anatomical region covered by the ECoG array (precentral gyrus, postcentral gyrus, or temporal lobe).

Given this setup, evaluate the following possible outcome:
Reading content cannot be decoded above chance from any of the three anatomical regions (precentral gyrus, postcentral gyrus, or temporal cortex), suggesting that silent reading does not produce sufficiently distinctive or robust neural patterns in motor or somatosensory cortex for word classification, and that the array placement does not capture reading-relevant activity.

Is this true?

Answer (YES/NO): YES